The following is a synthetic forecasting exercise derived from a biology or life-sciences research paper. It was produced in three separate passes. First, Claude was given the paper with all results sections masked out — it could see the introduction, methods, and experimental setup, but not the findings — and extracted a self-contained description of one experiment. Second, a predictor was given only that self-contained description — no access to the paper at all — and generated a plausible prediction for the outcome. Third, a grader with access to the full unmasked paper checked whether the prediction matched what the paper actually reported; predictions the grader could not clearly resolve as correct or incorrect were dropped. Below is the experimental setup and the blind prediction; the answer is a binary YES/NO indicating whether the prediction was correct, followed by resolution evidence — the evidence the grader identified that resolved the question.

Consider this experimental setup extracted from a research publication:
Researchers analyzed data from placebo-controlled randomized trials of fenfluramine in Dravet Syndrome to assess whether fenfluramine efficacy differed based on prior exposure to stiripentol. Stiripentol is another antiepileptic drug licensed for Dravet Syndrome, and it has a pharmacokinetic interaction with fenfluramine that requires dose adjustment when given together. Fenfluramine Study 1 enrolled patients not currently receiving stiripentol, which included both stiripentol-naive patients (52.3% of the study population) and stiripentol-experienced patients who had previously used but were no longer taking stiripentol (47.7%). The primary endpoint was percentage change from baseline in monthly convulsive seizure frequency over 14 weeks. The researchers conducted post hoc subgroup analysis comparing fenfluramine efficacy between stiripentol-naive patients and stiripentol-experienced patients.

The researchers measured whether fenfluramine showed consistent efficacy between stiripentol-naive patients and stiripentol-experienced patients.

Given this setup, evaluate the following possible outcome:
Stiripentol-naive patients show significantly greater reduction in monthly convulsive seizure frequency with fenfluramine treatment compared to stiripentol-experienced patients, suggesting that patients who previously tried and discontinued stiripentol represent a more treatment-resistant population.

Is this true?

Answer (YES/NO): NO